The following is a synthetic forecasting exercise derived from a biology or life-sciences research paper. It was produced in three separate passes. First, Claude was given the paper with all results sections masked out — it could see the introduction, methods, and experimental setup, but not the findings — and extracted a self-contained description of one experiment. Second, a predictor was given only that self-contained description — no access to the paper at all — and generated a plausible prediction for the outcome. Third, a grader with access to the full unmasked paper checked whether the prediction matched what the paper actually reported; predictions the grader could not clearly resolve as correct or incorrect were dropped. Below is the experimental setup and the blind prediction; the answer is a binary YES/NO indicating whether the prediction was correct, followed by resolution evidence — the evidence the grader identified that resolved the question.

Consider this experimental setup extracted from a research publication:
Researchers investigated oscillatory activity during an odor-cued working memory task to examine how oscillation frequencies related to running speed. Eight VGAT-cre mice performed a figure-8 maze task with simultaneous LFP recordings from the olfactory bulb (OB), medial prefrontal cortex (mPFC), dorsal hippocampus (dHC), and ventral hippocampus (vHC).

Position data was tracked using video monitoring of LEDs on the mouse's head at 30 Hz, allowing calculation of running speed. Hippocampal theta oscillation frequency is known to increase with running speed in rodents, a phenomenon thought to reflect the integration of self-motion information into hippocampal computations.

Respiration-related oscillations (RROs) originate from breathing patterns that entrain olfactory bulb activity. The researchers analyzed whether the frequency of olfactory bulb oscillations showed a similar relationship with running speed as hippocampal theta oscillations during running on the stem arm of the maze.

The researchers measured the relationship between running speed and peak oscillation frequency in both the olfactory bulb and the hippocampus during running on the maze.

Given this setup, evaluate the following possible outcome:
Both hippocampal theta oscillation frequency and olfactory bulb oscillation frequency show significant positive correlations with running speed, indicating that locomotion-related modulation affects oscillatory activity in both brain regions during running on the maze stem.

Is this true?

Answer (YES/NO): NO